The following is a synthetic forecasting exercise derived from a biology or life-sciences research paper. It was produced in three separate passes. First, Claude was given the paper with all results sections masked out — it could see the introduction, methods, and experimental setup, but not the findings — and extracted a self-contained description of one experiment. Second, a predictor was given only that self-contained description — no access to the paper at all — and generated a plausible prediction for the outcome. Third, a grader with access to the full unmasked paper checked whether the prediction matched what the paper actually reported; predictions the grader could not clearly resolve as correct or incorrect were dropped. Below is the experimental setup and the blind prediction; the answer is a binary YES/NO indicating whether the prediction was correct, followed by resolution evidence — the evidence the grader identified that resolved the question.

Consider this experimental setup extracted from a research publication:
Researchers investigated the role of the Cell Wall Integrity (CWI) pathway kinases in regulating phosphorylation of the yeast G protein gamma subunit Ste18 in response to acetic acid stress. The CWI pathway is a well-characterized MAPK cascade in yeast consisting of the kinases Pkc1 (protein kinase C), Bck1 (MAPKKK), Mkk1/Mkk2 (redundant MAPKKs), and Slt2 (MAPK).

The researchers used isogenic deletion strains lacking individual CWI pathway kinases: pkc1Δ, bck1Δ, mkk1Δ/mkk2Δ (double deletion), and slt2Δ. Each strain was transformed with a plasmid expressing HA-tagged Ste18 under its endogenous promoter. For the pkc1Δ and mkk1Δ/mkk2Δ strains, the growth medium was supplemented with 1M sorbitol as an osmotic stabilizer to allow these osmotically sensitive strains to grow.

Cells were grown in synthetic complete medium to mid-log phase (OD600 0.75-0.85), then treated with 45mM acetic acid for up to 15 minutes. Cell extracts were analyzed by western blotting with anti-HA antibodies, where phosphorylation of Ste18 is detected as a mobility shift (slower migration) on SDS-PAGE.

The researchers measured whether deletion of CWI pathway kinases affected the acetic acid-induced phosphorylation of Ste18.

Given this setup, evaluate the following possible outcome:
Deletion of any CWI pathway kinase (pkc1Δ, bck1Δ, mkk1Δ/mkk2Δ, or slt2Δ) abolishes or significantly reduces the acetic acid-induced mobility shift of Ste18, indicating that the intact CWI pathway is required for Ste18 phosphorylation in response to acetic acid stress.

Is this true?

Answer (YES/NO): NO